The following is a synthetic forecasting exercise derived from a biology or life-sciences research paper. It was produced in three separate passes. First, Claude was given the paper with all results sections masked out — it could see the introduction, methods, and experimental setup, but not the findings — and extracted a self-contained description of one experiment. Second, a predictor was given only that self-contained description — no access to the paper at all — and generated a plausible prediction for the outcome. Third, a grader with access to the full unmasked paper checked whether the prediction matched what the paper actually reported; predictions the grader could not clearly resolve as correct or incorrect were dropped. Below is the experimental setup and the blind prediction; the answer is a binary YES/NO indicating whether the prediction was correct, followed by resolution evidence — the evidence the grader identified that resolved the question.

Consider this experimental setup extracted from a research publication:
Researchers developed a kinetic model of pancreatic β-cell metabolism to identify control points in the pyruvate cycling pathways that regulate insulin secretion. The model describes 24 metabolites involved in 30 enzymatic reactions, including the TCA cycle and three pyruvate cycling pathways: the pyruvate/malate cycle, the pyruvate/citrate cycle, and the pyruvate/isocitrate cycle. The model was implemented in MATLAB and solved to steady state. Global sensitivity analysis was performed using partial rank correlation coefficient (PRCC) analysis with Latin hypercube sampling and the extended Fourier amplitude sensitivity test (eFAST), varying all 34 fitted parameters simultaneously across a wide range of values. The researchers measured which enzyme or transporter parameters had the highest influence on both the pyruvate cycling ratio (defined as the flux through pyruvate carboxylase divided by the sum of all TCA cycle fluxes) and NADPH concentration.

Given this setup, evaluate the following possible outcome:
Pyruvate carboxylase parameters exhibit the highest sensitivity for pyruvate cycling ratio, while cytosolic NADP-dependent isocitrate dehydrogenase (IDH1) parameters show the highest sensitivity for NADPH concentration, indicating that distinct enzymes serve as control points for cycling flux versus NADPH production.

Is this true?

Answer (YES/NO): NO